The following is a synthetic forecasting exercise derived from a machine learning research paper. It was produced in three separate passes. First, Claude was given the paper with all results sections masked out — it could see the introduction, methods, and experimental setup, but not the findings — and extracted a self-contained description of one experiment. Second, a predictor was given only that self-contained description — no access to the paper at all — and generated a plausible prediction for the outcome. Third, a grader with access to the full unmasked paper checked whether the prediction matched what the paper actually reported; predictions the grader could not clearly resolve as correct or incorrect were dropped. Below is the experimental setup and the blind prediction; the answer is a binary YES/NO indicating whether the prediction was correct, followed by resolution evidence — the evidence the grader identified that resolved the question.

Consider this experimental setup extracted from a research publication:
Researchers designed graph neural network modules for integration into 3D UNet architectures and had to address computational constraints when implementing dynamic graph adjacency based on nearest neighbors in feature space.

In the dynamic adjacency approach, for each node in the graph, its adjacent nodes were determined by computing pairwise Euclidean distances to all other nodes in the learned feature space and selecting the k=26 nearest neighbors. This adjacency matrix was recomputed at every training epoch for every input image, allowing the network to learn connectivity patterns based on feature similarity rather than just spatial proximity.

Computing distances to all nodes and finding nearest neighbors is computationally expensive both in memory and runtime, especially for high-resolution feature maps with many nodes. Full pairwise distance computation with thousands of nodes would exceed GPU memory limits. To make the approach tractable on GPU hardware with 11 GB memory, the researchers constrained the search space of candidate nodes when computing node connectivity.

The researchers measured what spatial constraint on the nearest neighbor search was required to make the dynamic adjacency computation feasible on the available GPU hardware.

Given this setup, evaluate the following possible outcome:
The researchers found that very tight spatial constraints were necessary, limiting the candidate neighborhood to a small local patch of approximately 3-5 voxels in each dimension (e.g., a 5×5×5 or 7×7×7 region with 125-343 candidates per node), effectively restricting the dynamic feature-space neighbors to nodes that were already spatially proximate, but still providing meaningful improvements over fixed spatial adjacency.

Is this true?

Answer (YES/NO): NO